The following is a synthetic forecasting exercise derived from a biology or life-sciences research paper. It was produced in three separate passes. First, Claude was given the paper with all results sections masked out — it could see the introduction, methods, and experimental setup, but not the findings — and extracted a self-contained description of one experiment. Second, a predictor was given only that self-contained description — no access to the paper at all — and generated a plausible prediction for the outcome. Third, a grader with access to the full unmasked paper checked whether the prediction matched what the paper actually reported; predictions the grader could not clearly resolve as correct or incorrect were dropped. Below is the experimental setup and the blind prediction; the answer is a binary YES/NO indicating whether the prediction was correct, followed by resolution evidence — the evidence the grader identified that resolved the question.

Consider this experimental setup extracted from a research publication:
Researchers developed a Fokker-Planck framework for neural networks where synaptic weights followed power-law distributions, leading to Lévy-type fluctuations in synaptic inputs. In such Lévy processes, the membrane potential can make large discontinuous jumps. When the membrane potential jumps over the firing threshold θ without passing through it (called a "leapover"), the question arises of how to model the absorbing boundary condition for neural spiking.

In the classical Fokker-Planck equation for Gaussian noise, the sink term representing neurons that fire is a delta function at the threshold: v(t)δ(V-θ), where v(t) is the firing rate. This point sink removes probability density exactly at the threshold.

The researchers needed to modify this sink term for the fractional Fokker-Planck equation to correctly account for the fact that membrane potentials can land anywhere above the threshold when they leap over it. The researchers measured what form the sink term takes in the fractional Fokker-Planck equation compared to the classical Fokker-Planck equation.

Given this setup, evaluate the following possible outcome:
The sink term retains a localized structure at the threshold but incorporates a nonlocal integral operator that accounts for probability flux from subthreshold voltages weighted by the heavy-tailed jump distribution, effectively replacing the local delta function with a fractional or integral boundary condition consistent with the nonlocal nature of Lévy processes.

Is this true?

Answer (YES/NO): NO